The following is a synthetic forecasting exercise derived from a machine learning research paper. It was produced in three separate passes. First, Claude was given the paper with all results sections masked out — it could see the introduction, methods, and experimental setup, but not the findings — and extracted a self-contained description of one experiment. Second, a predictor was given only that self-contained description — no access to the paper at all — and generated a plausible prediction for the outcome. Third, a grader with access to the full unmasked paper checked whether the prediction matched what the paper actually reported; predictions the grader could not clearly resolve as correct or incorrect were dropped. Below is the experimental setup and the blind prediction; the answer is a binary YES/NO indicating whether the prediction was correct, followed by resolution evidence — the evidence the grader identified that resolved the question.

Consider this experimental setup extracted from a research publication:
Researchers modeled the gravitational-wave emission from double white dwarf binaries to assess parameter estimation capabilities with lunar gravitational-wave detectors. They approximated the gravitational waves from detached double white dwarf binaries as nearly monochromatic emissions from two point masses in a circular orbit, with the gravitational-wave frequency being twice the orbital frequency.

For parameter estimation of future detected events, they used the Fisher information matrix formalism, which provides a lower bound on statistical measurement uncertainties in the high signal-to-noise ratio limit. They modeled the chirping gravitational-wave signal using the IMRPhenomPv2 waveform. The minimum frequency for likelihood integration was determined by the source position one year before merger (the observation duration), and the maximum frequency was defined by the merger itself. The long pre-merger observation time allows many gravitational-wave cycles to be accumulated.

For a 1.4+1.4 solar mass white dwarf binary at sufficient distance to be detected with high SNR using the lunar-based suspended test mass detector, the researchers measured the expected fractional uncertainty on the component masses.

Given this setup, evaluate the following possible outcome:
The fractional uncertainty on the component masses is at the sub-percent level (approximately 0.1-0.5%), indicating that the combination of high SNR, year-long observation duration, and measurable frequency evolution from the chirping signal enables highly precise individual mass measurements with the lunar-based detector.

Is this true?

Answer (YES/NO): NO